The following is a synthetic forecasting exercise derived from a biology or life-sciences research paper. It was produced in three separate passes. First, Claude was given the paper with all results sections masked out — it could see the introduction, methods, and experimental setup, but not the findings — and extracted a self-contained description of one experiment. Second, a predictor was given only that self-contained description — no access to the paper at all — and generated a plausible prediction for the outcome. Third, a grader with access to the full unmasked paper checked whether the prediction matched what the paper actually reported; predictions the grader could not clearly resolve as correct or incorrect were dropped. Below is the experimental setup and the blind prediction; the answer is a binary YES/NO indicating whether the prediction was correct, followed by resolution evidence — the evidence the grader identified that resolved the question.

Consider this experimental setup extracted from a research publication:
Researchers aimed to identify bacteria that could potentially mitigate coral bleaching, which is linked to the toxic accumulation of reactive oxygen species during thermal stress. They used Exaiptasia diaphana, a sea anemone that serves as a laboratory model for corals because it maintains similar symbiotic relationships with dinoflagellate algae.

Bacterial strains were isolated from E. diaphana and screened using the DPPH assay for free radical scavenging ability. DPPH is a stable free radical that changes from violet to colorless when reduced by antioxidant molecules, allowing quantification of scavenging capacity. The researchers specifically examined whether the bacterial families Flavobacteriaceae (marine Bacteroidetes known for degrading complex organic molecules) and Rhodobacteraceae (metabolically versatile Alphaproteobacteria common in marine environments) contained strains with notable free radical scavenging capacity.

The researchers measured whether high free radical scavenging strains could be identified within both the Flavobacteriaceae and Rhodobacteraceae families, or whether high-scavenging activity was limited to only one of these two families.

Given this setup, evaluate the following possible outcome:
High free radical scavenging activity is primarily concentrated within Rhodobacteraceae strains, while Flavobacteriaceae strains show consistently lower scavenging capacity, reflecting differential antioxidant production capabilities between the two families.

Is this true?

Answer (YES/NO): NO